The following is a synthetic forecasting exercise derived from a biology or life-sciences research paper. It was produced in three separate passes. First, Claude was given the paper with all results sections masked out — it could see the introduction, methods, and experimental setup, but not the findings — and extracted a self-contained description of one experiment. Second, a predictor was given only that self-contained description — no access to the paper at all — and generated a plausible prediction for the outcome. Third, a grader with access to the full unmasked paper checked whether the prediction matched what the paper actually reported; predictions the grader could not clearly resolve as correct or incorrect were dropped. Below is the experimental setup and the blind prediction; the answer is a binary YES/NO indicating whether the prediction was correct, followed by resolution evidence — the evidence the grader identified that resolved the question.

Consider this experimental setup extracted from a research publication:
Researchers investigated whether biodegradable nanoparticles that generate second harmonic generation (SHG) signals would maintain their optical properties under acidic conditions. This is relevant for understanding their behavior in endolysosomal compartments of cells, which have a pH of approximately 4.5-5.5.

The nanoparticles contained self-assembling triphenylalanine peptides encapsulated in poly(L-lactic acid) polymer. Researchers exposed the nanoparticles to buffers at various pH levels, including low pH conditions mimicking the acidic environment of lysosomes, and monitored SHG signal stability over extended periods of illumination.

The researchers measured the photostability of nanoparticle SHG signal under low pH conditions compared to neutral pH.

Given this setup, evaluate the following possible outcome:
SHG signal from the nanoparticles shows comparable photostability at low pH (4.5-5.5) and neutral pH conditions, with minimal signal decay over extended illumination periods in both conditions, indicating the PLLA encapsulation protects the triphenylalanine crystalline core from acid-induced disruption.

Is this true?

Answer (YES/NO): YES